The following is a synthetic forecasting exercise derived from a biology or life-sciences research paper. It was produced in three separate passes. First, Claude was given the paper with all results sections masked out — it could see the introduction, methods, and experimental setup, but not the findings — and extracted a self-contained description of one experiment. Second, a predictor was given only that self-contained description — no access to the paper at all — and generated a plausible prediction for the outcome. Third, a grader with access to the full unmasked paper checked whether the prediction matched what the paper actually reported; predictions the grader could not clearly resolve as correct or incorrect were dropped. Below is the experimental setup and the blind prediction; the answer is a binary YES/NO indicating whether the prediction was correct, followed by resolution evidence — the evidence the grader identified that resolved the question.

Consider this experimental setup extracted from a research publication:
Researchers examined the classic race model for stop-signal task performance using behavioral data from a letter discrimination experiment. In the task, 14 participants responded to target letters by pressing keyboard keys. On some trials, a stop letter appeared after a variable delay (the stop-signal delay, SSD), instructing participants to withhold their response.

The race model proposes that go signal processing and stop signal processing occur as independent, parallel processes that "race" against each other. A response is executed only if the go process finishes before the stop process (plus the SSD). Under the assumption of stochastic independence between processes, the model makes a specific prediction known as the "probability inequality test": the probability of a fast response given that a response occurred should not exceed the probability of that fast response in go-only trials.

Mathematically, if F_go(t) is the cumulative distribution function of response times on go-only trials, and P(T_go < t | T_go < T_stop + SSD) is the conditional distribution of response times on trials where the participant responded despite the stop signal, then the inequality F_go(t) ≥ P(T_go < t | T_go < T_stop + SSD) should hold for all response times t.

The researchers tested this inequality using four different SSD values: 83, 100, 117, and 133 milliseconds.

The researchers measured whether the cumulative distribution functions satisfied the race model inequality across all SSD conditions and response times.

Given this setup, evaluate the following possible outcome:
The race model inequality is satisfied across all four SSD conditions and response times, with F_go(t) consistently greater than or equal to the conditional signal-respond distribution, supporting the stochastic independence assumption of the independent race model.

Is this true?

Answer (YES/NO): NO